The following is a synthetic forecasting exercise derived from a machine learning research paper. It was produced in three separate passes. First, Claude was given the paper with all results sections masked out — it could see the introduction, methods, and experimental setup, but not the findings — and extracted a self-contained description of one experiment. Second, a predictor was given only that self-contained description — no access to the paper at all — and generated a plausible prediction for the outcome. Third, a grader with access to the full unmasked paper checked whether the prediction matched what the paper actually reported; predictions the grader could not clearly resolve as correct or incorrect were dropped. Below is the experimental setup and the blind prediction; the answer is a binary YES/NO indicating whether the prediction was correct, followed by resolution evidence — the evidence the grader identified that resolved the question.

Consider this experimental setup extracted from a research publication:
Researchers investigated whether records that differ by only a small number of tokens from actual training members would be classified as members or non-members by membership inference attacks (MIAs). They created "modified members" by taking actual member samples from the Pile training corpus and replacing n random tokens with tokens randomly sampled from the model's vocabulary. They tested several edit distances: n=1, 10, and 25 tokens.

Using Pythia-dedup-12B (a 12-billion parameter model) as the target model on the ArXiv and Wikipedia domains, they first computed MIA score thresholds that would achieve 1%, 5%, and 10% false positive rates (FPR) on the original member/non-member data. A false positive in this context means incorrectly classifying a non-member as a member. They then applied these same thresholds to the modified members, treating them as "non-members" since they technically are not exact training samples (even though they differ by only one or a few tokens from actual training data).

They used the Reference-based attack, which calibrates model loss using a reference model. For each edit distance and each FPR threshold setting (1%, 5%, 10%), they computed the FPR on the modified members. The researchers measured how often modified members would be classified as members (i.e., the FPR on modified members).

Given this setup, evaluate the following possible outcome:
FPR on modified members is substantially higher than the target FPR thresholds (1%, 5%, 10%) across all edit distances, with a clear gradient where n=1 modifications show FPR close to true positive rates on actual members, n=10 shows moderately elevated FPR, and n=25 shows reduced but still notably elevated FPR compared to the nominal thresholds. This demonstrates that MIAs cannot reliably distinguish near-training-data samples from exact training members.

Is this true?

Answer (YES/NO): NO